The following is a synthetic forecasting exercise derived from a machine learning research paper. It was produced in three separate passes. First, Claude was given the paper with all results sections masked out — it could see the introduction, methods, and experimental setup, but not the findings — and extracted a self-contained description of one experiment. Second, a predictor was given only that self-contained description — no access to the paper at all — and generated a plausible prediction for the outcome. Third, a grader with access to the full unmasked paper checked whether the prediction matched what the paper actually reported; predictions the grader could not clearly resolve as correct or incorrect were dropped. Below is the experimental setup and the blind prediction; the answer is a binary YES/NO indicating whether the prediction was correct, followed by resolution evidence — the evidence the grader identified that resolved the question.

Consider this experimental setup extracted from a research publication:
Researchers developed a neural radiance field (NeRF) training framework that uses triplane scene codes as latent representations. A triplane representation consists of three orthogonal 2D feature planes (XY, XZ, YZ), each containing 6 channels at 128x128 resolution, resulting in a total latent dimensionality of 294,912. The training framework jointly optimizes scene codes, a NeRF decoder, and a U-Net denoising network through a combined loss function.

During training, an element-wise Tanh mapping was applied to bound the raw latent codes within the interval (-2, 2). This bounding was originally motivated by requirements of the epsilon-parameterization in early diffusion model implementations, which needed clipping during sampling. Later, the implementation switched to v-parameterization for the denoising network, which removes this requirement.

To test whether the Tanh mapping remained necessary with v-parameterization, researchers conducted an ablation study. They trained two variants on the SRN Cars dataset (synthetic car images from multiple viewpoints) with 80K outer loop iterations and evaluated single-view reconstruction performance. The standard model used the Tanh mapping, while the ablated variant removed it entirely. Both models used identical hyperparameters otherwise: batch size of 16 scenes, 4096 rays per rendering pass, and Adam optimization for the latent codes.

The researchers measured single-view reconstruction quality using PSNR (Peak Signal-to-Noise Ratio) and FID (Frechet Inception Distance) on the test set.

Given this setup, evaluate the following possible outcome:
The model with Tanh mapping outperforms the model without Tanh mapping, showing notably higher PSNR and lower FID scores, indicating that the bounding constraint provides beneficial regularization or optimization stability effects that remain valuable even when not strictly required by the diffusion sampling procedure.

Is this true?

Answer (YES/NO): NO